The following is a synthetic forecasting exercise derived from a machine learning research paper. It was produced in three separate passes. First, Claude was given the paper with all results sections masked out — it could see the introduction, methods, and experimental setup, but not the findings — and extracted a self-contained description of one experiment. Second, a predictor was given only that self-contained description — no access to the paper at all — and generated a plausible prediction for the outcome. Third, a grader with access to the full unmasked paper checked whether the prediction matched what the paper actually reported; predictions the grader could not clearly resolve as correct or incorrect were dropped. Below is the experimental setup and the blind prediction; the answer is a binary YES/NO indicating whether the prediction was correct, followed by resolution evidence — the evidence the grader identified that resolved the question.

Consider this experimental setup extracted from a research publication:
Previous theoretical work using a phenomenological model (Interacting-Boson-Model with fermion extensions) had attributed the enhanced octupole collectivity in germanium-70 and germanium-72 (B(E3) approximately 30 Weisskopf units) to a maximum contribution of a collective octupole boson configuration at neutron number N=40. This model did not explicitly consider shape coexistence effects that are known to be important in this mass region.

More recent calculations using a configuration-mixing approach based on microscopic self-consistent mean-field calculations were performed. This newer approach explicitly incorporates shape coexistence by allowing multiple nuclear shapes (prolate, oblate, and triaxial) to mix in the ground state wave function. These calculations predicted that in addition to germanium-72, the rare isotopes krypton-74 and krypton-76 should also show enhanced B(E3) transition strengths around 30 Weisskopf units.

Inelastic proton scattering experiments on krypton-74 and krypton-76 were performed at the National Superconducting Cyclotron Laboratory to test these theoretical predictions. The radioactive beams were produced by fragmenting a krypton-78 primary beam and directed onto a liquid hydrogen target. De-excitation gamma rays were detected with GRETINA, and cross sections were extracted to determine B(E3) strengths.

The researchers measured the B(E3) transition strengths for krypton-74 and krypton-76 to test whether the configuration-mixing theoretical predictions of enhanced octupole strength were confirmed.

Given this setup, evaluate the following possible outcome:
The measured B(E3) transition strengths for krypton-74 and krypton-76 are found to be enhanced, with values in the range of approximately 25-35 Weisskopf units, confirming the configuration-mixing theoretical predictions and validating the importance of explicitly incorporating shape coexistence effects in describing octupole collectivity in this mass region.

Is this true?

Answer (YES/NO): NO